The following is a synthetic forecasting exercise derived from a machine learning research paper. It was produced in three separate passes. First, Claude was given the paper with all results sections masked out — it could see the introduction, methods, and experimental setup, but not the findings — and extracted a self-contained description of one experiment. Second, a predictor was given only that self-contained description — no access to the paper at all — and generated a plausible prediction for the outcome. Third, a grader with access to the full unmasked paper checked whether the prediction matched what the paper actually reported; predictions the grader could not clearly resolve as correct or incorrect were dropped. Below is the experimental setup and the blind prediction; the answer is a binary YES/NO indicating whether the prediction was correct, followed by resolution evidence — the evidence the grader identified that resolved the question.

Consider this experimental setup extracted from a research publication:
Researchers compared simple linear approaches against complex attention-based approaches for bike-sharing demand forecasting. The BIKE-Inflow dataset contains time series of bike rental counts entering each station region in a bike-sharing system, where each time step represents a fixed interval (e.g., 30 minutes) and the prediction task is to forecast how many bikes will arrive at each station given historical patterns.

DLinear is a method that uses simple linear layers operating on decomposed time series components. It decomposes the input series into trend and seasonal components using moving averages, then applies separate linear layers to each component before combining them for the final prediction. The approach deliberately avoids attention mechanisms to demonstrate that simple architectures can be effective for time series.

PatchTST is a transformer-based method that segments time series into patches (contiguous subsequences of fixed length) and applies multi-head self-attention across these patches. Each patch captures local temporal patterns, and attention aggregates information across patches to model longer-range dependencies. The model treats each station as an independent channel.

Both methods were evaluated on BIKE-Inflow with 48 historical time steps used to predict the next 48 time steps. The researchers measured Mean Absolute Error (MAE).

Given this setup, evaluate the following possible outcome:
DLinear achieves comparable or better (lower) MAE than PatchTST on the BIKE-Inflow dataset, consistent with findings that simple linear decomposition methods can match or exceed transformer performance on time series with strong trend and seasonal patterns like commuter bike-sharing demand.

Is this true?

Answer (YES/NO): NO